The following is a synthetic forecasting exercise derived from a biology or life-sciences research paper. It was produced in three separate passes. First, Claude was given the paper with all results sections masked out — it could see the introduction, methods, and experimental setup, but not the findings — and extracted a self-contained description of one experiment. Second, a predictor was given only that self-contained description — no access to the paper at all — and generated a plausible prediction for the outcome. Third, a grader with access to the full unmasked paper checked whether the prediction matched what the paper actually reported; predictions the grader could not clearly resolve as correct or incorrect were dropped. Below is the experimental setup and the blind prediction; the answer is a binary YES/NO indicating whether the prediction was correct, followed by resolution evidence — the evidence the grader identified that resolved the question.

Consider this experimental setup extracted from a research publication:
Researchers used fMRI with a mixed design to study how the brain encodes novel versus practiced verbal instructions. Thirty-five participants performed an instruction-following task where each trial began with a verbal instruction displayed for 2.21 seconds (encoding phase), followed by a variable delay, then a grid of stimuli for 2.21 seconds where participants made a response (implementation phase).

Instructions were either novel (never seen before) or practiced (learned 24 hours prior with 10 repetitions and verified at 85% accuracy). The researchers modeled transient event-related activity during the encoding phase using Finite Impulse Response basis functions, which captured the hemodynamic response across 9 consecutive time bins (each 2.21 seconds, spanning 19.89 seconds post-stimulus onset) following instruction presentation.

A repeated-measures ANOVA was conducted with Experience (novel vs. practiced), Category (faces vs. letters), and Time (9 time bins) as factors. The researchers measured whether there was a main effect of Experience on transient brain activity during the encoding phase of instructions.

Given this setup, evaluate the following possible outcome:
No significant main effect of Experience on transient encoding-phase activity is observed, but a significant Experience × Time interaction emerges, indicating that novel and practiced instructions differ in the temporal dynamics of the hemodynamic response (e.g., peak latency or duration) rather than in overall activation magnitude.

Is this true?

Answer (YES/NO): NO